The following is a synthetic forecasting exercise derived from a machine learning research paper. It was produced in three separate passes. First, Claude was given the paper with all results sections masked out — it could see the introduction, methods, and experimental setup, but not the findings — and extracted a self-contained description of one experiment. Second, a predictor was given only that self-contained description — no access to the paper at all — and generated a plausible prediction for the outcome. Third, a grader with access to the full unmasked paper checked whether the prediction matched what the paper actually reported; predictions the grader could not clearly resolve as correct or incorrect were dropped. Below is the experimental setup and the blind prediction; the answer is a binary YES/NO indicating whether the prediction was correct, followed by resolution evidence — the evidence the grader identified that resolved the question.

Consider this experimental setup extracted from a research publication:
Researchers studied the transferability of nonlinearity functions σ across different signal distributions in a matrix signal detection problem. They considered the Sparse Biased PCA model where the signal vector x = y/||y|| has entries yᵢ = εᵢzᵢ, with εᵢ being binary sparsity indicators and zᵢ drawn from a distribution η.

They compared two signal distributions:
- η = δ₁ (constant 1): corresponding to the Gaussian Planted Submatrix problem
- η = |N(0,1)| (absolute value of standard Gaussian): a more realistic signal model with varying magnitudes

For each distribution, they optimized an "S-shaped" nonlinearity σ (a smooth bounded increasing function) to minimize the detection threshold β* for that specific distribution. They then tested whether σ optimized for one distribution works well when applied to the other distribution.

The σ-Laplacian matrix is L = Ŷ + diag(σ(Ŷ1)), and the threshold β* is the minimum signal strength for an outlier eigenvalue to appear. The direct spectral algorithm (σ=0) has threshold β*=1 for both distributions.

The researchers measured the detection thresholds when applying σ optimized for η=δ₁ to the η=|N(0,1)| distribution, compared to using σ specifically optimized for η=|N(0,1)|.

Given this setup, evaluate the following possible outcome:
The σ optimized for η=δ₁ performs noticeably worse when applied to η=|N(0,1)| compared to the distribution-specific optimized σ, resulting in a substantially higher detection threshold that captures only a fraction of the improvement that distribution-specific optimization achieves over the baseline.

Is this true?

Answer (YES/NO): NO